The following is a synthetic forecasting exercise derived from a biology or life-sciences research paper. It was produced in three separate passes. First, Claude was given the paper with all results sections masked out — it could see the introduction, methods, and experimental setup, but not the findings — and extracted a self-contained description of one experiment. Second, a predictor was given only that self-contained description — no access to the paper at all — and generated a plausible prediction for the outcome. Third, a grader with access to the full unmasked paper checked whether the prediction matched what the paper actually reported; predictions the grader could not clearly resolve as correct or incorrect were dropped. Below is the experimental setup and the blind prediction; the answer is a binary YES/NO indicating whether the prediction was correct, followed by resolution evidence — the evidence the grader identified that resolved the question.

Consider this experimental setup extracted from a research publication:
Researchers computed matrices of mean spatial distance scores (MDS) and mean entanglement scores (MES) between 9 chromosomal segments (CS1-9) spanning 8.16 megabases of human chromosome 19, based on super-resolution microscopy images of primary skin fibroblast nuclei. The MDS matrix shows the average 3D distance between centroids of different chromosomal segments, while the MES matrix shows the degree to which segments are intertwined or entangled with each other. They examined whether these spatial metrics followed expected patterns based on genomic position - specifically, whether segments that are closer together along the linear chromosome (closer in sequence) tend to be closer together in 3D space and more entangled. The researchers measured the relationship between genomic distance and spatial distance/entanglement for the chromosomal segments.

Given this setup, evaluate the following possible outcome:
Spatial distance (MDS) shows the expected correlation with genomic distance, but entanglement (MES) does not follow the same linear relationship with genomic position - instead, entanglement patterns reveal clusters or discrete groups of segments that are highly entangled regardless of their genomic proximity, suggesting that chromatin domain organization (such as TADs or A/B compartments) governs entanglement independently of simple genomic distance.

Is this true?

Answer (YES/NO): NO